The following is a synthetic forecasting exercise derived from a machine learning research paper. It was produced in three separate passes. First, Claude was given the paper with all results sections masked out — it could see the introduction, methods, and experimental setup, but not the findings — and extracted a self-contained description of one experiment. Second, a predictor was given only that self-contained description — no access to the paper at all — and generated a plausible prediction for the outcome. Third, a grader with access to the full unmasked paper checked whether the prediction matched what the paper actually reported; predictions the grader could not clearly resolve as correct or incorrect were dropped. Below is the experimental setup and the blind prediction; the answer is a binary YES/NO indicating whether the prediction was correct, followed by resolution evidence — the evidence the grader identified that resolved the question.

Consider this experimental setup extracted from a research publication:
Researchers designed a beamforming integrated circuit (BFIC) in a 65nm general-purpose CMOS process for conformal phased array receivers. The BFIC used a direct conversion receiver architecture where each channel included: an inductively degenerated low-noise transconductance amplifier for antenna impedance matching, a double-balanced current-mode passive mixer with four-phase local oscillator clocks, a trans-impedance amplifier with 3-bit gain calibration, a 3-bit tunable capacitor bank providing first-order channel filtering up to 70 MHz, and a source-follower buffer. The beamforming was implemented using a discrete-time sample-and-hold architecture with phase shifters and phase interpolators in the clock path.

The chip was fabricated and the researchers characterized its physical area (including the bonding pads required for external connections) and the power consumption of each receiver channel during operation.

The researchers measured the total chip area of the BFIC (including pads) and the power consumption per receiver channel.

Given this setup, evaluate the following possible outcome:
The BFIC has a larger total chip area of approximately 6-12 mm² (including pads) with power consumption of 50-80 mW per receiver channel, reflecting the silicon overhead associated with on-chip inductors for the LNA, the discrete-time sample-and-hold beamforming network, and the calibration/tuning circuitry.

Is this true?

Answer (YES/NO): NO